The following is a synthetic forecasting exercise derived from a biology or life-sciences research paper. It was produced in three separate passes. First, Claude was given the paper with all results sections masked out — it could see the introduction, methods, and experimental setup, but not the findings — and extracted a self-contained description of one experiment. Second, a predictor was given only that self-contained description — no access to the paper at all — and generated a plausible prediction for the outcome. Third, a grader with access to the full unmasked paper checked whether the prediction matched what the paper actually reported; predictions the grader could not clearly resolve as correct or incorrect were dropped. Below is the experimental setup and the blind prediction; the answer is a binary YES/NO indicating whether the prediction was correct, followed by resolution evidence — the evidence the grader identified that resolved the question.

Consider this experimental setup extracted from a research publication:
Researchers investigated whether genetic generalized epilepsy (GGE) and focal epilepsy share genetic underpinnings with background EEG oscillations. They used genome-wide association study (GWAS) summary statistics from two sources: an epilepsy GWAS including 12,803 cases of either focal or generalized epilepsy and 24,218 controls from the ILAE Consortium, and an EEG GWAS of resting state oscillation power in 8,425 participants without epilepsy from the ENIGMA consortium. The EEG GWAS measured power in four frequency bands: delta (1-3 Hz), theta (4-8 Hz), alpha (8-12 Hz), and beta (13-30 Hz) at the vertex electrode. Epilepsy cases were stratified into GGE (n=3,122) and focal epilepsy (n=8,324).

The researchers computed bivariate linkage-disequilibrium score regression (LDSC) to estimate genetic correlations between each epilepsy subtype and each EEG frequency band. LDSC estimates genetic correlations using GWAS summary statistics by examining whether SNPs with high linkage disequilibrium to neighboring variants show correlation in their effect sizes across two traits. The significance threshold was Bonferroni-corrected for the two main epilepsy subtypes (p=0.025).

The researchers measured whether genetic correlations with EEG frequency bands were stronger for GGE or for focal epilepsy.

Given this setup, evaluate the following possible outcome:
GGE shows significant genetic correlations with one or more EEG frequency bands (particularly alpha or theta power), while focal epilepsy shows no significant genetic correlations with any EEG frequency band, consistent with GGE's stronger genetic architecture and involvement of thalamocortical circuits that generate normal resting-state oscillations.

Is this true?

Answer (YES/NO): NO